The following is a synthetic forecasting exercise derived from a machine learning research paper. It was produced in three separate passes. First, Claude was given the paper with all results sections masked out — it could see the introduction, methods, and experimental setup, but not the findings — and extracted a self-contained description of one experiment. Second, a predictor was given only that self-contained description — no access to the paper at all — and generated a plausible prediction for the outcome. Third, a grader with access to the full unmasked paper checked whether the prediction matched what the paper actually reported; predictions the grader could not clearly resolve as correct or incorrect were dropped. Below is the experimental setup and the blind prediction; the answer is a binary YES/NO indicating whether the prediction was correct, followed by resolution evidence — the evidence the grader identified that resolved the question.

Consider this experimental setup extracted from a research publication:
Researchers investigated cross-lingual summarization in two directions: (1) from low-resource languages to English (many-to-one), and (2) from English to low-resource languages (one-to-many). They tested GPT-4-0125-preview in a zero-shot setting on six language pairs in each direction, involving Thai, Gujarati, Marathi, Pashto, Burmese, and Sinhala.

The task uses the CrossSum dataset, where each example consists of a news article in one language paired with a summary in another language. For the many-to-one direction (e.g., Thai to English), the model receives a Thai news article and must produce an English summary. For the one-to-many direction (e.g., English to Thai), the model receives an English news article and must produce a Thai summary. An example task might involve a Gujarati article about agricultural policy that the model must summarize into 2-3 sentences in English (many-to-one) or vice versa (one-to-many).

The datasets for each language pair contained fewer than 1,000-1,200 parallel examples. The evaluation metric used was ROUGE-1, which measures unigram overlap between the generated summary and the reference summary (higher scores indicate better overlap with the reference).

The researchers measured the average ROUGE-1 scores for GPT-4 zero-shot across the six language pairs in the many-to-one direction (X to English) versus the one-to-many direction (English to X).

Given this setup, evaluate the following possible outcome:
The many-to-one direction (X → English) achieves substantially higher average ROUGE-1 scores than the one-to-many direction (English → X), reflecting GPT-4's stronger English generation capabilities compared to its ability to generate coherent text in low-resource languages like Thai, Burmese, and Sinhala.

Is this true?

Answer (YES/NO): YES